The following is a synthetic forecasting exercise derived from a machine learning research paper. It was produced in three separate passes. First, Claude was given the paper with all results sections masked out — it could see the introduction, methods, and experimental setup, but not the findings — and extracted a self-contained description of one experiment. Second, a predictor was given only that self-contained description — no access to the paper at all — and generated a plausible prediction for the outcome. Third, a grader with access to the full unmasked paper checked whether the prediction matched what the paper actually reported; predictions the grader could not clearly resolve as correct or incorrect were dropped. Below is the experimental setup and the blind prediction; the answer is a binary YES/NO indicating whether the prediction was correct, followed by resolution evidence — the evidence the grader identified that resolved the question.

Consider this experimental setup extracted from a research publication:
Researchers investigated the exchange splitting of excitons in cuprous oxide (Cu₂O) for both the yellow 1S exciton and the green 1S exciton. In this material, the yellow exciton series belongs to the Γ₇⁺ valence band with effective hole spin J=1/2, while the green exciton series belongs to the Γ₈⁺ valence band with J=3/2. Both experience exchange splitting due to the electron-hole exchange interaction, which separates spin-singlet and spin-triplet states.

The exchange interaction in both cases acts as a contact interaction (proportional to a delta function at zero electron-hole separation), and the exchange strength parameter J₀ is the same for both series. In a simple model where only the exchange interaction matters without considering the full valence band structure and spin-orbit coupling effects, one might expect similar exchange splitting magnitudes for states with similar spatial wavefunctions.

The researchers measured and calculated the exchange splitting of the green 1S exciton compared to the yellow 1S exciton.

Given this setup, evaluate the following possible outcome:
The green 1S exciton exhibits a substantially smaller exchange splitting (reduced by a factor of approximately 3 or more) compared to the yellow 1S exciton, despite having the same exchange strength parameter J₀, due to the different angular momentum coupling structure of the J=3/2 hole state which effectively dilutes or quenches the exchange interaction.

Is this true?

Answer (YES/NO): NO